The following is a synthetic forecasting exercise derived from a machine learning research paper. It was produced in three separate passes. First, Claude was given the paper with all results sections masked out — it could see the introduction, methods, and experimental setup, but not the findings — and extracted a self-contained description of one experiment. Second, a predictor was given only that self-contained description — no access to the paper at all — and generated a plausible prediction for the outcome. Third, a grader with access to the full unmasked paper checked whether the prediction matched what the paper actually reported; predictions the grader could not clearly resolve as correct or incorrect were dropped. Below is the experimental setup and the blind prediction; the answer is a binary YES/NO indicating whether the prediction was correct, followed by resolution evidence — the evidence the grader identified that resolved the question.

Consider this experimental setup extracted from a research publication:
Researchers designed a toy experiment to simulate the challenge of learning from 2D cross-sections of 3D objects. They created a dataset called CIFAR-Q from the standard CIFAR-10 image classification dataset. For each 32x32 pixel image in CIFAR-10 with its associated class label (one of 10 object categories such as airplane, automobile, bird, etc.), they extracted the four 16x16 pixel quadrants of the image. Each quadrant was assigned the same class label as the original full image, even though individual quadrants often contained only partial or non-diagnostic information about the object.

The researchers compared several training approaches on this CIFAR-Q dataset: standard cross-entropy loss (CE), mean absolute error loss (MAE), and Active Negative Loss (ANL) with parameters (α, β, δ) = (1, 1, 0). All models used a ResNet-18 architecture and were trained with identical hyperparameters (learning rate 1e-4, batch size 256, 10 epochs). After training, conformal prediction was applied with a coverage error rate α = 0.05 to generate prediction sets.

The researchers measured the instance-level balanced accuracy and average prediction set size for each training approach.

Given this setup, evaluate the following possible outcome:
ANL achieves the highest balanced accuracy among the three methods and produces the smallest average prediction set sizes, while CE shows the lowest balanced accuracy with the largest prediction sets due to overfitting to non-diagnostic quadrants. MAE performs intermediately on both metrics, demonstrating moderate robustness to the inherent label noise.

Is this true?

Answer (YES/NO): NO